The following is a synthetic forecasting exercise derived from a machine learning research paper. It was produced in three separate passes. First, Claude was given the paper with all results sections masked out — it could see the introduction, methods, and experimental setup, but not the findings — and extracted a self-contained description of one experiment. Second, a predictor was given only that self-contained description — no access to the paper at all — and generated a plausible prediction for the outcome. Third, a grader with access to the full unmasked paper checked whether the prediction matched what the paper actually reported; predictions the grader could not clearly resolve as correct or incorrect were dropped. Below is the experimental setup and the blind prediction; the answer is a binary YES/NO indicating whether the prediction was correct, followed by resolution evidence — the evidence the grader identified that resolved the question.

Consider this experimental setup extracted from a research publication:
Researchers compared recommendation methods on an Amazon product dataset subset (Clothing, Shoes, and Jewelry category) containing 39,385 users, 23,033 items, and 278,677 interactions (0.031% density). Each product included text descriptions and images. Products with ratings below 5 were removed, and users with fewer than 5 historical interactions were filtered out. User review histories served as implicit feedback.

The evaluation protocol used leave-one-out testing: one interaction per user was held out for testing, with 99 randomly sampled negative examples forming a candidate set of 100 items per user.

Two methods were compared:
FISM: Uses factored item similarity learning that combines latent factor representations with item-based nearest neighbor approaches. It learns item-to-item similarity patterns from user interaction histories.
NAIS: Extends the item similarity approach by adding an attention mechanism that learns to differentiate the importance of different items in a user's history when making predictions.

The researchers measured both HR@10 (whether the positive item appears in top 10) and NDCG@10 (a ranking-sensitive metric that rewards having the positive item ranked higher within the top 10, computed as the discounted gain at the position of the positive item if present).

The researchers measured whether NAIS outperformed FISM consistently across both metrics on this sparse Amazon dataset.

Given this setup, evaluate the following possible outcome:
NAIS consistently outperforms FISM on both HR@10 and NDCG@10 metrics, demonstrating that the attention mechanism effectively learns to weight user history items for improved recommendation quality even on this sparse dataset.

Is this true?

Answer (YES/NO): NO